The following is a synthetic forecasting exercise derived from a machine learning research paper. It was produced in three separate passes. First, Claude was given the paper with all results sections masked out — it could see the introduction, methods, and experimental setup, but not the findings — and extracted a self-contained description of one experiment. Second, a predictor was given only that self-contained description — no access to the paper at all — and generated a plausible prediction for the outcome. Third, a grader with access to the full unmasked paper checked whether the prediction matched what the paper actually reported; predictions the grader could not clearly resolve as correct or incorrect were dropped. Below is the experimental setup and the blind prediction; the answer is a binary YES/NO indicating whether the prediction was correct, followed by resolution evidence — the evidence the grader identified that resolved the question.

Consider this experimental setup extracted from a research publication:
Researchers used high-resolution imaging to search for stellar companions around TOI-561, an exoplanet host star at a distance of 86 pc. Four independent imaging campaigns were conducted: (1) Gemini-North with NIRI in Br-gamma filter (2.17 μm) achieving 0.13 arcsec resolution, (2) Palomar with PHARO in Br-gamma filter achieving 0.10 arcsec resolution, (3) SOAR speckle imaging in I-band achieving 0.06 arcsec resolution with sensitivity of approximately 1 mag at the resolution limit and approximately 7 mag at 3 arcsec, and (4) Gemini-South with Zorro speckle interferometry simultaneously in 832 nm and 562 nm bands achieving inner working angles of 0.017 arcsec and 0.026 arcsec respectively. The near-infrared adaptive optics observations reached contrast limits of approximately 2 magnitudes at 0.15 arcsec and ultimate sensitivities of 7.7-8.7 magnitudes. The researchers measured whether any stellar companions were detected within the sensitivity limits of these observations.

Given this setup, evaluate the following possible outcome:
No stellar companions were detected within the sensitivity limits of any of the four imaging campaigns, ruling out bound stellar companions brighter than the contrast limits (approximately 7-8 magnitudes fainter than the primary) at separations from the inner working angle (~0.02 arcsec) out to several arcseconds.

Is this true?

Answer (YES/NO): YES